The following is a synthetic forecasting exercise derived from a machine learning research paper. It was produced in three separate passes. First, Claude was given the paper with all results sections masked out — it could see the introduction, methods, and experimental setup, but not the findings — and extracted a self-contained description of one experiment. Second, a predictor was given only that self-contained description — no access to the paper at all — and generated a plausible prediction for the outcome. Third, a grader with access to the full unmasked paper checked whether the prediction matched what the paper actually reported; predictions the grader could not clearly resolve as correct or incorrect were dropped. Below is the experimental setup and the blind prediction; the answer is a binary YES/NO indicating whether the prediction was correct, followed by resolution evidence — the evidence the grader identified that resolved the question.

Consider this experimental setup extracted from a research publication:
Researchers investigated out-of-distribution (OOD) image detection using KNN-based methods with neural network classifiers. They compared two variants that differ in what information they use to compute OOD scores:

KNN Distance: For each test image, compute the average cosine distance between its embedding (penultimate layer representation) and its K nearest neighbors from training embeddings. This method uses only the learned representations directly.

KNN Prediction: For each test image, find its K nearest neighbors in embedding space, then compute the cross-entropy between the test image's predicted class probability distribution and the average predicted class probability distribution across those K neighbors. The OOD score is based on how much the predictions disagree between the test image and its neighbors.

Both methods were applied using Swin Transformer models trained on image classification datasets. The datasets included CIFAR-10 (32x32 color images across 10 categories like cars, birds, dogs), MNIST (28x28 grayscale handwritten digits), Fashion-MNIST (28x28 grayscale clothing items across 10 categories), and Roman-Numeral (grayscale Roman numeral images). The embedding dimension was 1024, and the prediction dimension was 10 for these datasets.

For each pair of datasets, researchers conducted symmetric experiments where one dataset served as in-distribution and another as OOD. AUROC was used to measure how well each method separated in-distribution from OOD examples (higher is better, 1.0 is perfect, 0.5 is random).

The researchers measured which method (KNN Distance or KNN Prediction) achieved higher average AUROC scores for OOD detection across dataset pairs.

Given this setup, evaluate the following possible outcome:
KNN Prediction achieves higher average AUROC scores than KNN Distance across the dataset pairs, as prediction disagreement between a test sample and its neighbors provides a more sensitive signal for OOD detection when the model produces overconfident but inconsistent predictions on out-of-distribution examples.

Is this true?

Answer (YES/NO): NO